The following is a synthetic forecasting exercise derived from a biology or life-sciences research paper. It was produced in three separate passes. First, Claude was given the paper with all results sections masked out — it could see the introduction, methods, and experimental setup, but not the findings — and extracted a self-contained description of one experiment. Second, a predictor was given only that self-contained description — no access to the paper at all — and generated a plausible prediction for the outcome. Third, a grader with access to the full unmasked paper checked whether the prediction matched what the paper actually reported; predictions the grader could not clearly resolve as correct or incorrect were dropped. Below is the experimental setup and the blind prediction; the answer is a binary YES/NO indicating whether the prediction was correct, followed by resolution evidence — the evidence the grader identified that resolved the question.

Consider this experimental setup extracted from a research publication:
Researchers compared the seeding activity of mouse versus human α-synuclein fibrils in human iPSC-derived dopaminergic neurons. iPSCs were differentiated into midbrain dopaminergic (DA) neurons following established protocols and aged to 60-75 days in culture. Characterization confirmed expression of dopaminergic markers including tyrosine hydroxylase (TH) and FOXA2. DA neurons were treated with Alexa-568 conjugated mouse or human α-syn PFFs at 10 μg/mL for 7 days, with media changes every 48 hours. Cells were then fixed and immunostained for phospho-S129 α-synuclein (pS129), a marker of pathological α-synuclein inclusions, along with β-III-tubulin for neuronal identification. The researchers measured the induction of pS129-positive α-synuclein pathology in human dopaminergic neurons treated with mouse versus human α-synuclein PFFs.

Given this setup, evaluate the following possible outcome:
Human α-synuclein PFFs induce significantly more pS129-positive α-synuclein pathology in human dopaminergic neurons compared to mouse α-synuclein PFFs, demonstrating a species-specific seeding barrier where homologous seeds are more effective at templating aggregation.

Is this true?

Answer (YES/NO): NO